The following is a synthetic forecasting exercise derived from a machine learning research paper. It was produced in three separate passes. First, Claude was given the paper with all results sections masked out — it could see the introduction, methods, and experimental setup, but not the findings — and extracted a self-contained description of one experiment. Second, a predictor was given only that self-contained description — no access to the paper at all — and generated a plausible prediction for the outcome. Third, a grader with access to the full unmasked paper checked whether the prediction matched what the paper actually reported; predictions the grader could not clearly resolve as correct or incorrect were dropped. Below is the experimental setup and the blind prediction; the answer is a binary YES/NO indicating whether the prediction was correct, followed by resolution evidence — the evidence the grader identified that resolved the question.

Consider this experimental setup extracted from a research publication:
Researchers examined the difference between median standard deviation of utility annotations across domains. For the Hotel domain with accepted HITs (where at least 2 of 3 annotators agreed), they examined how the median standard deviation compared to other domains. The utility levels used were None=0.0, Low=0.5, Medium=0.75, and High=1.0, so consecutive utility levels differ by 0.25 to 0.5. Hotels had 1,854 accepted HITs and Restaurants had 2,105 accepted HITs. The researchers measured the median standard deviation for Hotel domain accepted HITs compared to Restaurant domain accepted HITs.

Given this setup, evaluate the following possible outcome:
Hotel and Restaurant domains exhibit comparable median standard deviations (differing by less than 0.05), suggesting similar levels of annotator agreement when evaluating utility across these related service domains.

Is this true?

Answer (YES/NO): NO